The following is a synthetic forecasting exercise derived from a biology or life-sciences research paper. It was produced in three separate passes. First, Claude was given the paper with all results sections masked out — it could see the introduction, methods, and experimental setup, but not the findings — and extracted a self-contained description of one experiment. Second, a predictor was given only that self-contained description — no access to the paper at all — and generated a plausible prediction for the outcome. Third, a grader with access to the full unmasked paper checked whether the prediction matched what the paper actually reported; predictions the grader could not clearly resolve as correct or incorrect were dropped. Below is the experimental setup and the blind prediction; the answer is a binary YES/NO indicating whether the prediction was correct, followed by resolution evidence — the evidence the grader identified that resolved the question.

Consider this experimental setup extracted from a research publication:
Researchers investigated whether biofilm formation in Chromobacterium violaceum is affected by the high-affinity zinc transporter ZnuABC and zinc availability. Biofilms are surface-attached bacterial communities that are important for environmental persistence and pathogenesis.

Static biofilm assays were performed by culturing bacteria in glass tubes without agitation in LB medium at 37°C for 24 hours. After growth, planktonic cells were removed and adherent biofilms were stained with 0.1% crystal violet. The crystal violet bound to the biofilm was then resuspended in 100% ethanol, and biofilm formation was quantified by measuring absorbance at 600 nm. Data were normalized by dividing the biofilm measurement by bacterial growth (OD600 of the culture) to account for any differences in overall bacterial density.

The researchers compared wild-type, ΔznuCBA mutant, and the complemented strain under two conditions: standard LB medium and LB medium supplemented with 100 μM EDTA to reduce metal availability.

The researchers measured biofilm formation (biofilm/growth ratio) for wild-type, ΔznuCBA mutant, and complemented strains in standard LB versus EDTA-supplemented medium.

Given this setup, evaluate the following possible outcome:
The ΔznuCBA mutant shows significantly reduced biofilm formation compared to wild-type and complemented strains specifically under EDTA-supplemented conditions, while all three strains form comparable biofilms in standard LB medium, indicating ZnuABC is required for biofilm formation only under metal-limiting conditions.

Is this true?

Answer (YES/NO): YES